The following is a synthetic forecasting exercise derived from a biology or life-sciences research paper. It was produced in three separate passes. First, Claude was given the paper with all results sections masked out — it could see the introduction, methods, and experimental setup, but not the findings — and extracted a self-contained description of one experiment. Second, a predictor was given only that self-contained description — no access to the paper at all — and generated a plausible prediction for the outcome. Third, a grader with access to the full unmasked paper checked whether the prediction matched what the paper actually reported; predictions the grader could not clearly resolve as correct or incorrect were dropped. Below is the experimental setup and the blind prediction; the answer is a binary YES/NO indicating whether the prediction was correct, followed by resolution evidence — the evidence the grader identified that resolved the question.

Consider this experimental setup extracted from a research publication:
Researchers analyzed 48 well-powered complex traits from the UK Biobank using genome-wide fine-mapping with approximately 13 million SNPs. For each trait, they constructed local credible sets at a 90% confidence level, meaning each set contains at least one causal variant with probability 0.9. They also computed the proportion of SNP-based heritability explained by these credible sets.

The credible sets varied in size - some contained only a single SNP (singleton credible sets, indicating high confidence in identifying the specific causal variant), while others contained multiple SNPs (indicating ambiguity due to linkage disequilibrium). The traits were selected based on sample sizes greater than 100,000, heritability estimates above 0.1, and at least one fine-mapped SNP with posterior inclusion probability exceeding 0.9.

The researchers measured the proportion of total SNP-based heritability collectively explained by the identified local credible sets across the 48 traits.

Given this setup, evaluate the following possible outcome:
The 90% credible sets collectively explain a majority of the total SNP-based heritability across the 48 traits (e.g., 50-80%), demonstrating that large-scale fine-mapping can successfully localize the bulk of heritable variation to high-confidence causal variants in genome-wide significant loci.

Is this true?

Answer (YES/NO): NO